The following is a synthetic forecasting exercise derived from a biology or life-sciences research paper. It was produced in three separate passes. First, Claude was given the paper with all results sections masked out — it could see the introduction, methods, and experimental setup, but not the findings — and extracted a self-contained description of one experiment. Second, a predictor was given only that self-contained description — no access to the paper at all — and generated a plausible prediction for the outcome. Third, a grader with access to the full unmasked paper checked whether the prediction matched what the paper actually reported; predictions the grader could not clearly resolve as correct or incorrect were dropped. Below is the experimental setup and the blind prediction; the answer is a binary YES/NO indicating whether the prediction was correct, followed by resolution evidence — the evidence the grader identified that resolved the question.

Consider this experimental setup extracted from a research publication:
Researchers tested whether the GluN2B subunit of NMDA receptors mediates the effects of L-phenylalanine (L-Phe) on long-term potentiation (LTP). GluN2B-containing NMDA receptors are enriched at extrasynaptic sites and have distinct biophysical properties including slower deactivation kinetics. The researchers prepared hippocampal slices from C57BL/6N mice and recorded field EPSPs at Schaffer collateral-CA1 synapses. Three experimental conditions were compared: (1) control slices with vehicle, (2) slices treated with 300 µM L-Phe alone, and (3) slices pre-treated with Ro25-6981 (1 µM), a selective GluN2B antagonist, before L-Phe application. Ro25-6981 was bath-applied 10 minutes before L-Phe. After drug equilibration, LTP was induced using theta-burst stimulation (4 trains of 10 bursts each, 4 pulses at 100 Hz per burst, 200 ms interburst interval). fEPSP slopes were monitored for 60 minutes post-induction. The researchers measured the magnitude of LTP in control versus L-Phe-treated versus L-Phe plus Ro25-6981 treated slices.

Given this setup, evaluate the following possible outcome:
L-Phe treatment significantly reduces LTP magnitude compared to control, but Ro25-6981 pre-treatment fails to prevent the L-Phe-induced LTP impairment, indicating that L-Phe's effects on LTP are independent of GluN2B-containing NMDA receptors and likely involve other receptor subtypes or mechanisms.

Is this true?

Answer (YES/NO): NO